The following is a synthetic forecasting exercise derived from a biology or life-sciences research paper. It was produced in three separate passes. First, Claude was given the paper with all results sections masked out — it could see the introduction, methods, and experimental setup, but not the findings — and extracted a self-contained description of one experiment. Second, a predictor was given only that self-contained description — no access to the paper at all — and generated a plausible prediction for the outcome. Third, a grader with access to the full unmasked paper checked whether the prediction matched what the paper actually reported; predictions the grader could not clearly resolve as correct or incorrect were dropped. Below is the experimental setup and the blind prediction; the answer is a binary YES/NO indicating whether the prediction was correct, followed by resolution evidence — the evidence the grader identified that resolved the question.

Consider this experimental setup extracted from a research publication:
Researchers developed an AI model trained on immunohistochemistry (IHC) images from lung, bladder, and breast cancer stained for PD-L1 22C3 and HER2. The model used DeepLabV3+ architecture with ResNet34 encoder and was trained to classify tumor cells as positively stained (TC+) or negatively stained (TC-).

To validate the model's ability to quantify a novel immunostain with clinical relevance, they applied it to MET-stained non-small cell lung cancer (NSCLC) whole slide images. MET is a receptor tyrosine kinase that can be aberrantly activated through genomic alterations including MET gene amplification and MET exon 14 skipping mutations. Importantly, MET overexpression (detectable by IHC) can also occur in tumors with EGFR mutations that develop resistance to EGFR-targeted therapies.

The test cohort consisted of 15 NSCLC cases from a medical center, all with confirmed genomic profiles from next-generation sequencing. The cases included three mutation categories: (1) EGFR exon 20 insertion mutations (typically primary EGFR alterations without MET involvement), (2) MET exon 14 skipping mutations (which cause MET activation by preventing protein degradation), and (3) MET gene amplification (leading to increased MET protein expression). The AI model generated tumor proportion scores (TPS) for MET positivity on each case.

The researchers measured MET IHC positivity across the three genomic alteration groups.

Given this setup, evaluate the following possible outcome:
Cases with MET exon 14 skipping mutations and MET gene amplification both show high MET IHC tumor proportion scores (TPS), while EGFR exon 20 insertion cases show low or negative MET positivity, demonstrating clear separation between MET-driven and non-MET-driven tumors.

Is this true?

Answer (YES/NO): NO